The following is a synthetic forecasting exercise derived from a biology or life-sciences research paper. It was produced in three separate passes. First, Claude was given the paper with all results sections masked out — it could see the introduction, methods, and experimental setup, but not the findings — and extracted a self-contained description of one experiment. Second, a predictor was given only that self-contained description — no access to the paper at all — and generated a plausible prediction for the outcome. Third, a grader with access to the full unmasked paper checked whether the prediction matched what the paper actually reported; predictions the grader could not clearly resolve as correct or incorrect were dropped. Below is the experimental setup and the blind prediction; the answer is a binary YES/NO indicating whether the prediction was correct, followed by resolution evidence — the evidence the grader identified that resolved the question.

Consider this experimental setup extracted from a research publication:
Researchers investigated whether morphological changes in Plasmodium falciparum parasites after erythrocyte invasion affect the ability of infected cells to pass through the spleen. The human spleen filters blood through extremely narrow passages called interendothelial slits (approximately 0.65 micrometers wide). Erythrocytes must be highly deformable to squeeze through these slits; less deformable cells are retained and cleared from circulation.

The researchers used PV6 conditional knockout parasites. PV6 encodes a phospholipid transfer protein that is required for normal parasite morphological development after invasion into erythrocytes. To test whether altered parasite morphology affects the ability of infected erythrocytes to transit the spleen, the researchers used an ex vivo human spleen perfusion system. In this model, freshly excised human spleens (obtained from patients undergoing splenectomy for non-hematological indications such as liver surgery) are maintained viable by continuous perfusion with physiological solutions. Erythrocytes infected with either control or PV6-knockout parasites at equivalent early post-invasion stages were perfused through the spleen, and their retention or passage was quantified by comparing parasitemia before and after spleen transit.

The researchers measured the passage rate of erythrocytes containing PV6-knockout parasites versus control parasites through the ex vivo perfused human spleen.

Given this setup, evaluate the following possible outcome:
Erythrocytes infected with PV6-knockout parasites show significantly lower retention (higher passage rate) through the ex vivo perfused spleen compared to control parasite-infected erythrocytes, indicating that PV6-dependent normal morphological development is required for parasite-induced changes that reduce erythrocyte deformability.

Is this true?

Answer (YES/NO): NO